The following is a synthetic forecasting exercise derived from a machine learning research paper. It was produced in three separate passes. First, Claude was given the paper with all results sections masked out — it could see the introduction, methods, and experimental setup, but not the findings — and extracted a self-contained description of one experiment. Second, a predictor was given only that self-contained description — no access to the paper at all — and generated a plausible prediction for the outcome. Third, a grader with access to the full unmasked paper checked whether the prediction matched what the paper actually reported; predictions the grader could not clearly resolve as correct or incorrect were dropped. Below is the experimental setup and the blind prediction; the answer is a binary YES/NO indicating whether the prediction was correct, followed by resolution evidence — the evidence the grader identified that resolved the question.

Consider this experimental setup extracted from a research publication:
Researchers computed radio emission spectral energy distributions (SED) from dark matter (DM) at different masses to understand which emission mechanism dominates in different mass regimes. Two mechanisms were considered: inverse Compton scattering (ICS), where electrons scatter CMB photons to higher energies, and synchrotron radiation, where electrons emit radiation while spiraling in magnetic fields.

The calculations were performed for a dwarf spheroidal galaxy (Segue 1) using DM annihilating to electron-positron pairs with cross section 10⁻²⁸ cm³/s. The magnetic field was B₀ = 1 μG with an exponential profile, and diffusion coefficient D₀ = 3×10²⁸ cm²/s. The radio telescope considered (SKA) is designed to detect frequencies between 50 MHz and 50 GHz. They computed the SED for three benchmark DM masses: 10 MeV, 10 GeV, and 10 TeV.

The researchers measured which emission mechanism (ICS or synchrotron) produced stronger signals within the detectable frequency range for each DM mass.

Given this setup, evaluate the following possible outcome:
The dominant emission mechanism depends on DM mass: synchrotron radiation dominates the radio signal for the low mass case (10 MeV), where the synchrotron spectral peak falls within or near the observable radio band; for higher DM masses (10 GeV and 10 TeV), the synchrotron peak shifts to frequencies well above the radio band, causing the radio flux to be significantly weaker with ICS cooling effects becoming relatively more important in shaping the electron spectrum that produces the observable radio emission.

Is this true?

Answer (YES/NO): NO